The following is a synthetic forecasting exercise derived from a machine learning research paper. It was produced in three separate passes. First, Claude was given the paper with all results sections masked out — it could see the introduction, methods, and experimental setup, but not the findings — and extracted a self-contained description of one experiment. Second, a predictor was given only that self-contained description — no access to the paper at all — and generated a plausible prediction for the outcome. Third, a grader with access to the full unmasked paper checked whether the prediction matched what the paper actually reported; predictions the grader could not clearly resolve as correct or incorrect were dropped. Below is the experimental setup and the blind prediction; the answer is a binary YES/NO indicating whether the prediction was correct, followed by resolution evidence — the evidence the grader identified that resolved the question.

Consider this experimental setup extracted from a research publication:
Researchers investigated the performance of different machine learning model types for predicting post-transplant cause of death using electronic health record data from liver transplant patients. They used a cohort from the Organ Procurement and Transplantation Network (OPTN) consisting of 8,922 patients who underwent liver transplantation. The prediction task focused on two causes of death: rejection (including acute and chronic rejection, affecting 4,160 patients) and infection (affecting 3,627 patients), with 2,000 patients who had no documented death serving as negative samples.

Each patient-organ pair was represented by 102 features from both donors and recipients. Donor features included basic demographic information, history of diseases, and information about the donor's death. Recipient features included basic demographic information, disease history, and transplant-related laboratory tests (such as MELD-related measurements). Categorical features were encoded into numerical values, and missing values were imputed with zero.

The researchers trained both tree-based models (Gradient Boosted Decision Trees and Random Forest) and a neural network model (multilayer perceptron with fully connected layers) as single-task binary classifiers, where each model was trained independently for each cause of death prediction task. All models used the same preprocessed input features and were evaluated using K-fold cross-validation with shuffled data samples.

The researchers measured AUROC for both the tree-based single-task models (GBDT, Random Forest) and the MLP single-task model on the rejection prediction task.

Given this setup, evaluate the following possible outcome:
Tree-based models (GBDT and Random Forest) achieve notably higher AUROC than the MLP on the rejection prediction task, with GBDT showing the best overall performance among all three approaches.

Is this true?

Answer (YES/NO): YES